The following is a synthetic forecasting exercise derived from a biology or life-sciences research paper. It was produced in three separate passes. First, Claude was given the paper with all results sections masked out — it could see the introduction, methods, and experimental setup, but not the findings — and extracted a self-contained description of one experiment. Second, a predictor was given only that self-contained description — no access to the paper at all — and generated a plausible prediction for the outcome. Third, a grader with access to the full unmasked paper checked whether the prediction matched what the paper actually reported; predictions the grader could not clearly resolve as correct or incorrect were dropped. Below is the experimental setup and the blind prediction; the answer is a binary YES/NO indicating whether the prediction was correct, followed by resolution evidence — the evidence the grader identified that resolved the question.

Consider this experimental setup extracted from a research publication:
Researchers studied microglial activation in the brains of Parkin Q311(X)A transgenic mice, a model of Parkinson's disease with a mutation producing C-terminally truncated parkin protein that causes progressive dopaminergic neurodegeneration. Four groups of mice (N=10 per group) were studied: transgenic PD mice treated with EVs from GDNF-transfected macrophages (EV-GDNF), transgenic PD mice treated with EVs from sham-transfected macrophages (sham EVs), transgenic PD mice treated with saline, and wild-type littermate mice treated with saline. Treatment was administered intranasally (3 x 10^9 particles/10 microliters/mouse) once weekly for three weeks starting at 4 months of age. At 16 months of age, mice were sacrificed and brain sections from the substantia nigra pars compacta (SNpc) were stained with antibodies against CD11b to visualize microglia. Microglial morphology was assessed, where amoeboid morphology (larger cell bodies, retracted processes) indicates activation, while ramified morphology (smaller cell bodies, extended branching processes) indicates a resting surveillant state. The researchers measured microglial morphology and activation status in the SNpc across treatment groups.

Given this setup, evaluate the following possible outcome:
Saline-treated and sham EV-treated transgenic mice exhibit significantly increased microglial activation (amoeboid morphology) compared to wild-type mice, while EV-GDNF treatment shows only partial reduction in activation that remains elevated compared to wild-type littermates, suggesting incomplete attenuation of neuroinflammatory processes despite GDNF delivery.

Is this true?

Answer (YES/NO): NO